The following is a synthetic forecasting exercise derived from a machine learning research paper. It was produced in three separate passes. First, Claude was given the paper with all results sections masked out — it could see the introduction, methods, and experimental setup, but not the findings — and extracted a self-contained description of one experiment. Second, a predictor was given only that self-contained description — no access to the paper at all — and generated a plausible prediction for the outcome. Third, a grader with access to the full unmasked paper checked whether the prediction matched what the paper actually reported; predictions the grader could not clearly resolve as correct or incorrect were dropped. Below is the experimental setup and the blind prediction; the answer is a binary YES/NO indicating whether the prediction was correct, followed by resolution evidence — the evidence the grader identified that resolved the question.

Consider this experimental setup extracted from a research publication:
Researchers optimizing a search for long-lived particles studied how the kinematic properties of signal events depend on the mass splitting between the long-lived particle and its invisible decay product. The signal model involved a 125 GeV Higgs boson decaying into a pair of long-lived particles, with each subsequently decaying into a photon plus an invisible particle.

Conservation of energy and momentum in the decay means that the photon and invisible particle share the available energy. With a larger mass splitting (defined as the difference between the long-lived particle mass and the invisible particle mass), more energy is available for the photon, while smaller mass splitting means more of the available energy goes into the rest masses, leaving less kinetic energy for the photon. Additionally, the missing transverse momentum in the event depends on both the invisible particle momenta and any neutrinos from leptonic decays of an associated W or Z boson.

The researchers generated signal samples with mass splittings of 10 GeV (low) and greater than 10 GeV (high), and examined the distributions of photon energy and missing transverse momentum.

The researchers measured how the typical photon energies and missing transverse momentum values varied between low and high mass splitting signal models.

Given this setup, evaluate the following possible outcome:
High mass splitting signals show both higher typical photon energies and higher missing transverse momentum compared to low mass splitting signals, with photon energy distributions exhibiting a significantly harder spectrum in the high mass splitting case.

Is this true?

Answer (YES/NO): NO